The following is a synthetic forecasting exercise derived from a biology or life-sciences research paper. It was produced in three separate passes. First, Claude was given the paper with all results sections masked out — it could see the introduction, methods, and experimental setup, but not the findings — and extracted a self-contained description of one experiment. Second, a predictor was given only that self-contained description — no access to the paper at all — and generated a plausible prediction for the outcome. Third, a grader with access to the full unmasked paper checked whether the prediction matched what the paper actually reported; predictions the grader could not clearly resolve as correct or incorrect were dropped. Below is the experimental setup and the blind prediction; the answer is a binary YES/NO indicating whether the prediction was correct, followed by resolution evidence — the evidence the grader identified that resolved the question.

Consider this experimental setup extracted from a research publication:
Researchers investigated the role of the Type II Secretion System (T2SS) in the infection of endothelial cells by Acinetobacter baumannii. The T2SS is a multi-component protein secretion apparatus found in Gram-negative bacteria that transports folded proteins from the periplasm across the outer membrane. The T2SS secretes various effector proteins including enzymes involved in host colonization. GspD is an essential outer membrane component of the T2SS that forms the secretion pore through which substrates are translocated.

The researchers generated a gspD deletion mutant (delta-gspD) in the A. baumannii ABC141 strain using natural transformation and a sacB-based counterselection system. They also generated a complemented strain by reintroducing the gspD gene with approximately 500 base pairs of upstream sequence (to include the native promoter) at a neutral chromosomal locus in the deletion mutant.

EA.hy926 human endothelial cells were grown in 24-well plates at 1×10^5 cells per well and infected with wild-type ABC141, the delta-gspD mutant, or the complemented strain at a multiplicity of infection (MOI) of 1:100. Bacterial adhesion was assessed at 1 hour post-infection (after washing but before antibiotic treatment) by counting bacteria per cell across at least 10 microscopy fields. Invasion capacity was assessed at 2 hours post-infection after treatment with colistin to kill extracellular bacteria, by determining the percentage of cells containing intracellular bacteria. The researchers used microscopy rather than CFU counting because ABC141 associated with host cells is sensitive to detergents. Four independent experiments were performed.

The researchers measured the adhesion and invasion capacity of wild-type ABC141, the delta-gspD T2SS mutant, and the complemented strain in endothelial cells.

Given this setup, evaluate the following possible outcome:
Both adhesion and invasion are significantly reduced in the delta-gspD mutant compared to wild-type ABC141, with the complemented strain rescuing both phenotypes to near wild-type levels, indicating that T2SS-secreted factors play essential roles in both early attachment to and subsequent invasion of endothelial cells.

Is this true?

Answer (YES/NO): NO